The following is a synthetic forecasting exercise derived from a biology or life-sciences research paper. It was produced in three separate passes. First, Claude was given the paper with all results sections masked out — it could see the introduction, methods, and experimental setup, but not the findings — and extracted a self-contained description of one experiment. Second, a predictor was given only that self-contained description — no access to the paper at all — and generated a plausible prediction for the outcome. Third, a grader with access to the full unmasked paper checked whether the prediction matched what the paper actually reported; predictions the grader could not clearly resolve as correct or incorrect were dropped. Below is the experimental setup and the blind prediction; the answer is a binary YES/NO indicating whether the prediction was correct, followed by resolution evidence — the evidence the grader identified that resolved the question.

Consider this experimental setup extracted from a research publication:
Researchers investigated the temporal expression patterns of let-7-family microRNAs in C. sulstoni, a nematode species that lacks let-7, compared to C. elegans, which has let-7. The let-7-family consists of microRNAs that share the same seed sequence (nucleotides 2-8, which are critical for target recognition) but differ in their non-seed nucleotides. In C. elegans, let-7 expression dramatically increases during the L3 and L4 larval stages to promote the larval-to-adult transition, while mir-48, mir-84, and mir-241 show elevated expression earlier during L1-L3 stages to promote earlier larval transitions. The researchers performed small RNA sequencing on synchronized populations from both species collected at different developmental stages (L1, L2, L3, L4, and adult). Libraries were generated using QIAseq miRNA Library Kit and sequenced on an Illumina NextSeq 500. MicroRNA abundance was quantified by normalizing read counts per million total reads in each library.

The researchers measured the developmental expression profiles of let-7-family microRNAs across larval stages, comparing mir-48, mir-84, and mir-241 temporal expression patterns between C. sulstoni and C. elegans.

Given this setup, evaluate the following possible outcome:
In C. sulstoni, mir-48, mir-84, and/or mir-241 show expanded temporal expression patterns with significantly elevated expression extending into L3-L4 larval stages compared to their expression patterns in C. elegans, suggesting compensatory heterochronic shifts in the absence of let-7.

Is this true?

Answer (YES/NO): NO